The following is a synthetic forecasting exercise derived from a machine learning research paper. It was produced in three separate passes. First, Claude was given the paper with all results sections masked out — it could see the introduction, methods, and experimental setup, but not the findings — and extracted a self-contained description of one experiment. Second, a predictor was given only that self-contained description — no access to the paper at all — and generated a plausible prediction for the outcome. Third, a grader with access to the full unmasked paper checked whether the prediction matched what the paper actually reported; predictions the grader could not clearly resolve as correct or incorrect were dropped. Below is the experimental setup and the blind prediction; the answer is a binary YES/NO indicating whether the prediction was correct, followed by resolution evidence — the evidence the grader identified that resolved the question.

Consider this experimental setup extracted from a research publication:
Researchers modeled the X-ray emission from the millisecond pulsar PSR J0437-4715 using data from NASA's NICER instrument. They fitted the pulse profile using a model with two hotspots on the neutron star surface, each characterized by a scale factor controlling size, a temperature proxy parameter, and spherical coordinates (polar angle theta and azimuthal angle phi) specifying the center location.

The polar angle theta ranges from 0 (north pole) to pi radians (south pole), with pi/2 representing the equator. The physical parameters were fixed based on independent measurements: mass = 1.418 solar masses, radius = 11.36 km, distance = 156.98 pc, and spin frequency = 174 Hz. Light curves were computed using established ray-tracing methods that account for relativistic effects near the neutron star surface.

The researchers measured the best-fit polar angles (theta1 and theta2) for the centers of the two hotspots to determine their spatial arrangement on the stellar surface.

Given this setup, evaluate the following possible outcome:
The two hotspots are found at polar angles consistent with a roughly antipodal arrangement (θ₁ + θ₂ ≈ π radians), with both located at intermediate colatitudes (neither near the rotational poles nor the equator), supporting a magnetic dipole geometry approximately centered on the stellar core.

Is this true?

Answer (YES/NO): NO